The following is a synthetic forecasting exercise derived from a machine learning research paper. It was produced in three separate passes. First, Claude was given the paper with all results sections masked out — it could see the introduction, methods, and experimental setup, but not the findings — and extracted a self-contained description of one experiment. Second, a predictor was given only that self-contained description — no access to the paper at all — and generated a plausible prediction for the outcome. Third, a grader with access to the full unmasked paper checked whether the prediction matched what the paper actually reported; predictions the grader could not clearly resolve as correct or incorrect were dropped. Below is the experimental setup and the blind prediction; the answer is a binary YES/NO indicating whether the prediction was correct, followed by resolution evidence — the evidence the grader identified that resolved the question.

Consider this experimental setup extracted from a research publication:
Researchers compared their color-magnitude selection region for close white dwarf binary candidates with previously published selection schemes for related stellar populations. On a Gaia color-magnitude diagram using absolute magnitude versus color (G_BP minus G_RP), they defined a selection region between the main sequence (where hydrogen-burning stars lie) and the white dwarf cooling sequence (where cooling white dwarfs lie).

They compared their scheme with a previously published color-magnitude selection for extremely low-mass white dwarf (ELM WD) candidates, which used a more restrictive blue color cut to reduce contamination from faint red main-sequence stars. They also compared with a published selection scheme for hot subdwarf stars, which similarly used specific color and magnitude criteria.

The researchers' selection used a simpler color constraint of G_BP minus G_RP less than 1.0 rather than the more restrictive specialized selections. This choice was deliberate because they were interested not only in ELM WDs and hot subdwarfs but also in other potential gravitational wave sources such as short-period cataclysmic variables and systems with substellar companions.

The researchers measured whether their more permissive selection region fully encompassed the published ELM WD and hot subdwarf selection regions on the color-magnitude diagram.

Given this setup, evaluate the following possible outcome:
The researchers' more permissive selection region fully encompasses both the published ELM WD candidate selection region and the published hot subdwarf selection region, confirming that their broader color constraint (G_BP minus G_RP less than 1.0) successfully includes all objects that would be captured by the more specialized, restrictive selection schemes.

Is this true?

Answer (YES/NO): YES